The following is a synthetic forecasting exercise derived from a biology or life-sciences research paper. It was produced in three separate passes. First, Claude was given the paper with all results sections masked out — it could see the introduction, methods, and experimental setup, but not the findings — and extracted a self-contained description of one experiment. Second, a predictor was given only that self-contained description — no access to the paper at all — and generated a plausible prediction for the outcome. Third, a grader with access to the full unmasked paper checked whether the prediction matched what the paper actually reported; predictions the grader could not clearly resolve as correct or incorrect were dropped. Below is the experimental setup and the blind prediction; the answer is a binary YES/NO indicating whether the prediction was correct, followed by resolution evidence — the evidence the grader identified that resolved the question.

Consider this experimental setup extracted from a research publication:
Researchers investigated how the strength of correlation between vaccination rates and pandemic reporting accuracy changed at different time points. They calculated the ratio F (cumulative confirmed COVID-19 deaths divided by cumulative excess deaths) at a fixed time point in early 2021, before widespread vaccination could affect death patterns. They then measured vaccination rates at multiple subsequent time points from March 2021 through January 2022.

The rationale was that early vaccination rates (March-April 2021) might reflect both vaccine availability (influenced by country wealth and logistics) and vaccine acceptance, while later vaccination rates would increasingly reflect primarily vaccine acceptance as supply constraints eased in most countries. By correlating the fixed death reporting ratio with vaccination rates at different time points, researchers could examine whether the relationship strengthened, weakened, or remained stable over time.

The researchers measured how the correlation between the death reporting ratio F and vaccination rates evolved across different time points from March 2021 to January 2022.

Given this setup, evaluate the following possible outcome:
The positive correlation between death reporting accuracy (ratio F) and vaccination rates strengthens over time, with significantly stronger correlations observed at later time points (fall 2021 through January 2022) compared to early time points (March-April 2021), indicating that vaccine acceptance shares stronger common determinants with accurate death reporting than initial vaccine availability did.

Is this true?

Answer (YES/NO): YES